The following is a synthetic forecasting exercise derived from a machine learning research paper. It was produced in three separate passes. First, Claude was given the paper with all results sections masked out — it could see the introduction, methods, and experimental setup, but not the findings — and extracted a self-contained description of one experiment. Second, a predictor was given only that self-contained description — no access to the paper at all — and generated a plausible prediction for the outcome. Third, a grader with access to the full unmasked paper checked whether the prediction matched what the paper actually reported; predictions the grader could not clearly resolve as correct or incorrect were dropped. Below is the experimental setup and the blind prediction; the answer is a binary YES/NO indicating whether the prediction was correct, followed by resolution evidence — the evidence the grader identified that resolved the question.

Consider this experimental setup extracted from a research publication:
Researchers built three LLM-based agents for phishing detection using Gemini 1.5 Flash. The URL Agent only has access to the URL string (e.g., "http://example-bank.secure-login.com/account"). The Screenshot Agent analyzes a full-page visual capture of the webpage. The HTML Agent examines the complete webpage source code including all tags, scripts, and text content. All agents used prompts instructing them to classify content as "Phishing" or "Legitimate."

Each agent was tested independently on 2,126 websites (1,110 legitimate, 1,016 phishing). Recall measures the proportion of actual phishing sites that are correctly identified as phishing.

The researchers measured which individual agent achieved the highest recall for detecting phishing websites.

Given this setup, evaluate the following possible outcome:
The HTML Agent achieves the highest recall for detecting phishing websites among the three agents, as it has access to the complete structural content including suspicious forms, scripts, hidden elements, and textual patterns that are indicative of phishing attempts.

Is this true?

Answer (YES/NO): NO